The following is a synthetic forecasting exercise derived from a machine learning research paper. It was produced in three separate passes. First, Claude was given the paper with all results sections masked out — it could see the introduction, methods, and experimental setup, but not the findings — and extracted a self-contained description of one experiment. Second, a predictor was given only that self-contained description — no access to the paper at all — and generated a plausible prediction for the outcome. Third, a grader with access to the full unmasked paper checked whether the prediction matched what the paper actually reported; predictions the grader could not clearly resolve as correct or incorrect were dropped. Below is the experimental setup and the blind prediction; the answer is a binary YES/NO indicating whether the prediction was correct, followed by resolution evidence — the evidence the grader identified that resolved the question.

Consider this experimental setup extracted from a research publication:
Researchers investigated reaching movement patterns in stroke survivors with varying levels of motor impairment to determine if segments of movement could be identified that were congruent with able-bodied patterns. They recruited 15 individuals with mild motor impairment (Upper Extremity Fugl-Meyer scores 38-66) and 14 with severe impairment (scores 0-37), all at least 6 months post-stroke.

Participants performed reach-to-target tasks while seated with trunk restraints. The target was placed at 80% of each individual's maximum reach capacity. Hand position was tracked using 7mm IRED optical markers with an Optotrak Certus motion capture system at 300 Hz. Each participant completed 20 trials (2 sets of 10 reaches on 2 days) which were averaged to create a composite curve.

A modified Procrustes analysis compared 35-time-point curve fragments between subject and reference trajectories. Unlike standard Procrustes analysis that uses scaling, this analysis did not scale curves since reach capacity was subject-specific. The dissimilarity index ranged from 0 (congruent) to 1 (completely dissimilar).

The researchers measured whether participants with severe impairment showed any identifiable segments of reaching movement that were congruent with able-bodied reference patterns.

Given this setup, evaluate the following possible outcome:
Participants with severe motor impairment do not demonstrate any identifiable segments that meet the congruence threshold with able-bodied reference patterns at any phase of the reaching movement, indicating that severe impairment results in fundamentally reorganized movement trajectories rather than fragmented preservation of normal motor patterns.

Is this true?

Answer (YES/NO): YES